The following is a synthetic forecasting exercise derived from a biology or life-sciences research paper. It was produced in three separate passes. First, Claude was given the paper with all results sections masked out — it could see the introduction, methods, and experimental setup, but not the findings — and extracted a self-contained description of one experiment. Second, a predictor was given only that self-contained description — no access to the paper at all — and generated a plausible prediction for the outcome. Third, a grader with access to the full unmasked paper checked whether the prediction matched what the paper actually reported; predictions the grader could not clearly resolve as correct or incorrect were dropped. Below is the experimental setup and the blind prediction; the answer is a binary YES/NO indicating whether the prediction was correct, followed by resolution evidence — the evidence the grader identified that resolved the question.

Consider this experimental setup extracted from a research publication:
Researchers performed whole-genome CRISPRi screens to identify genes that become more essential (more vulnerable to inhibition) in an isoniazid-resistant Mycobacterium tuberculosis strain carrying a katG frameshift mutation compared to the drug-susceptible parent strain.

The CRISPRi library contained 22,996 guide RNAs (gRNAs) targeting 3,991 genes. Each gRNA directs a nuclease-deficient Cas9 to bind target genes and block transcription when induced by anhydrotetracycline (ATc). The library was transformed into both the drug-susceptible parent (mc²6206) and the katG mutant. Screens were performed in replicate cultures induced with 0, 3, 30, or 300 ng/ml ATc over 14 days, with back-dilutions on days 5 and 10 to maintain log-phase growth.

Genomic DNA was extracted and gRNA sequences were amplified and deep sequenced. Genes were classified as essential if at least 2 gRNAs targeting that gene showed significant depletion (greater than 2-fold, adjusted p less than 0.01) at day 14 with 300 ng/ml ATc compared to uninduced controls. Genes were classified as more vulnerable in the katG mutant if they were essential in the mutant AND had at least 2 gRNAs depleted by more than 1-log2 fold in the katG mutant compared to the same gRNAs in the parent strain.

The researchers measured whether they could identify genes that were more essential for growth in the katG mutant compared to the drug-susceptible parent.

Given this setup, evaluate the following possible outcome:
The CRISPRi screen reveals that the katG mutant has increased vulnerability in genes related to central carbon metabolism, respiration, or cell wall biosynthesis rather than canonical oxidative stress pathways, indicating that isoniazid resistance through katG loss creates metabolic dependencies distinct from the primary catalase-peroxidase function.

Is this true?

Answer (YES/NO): YES